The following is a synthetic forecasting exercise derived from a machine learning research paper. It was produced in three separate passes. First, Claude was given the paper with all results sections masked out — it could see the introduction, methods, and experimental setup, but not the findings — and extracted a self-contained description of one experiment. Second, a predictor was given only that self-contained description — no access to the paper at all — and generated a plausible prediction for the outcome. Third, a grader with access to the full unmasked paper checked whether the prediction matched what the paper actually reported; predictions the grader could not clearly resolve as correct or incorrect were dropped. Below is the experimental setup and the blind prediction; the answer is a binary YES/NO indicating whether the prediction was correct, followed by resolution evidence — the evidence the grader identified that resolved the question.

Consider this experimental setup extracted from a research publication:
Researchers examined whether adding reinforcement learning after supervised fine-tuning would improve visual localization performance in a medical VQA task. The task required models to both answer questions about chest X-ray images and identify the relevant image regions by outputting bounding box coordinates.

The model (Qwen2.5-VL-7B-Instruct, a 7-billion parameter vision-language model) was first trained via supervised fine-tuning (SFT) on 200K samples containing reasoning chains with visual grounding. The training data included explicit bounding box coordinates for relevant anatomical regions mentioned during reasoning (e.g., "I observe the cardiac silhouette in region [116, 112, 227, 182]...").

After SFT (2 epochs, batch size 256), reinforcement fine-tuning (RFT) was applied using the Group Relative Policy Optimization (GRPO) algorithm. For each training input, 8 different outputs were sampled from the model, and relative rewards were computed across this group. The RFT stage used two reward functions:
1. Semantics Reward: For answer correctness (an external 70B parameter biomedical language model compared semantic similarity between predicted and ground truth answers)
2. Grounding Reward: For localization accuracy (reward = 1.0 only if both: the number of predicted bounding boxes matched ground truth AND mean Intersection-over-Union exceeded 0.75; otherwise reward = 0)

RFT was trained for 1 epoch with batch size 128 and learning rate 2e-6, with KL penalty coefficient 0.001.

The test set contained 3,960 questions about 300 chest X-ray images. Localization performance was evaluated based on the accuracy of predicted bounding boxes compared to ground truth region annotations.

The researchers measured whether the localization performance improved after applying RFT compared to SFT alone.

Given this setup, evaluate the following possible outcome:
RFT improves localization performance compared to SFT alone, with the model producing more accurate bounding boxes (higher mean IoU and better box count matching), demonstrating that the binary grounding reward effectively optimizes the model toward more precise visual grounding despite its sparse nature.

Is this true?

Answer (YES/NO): YES